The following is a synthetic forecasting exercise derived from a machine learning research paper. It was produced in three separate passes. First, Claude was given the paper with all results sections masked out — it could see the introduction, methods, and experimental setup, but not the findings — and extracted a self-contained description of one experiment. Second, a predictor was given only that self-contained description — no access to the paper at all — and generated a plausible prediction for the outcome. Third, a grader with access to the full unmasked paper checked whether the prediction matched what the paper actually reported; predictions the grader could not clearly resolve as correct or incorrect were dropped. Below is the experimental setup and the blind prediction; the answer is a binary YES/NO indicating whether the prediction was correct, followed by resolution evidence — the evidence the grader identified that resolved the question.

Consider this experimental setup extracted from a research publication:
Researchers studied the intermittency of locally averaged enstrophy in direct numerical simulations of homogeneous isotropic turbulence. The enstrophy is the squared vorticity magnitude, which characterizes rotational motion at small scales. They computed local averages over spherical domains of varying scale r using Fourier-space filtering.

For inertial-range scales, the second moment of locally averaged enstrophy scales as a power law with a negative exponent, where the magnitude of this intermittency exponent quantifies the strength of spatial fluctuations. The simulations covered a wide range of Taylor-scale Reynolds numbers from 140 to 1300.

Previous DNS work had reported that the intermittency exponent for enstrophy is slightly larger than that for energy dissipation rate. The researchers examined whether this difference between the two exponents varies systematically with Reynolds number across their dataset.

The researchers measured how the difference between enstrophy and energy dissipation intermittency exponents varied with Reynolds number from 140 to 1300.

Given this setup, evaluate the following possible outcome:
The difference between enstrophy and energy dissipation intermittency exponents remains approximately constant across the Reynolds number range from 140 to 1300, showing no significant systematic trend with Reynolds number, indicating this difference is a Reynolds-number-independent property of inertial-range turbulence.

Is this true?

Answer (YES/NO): NO